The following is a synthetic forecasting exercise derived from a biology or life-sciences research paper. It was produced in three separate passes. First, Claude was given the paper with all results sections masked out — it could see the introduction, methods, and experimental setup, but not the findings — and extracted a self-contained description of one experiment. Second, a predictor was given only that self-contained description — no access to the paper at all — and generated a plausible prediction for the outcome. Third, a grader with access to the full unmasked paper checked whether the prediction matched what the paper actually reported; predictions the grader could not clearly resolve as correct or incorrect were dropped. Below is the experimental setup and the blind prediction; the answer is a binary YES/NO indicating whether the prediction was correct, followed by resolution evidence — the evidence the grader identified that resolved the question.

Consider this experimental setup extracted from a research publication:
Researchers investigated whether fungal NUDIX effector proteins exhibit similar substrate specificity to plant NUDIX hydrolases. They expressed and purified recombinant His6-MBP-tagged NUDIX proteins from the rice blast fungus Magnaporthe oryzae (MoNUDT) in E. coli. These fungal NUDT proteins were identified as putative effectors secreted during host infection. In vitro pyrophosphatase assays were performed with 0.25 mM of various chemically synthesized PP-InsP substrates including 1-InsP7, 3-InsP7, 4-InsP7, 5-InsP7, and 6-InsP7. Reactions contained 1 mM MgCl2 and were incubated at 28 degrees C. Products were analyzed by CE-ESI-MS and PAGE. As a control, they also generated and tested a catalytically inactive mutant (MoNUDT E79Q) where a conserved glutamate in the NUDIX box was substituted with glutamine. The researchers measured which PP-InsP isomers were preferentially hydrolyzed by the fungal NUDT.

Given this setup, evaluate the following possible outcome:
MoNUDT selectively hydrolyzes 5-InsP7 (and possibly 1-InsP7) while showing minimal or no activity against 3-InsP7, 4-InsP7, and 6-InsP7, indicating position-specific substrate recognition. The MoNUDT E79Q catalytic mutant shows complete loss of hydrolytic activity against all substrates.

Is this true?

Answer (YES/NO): NO